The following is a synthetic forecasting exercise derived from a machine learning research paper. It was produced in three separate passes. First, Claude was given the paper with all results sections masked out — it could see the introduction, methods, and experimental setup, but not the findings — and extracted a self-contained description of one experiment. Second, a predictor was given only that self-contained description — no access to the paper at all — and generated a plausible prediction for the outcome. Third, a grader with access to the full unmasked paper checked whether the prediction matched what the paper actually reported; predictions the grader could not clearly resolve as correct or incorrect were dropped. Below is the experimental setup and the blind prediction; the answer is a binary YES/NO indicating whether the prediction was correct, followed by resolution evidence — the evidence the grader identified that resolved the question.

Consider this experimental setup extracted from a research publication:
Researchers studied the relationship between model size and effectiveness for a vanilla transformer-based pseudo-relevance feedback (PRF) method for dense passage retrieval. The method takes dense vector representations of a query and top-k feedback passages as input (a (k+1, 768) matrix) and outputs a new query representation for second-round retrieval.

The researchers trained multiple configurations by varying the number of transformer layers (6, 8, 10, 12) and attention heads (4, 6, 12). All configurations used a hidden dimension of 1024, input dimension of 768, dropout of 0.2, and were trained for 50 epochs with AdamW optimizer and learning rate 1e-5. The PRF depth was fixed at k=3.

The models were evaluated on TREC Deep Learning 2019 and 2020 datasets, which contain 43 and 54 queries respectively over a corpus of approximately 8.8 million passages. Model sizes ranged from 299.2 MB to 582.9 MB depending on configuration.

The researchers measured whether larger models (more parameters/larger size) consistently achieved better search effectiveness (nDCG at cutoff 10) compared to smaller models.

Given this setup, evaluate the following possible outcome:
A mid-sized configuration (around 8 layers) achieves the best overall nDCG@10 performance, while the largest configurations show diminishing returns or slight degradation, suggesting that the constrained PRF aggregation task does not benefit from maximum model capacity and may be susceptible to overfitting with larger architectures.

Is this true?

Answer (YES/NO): NO